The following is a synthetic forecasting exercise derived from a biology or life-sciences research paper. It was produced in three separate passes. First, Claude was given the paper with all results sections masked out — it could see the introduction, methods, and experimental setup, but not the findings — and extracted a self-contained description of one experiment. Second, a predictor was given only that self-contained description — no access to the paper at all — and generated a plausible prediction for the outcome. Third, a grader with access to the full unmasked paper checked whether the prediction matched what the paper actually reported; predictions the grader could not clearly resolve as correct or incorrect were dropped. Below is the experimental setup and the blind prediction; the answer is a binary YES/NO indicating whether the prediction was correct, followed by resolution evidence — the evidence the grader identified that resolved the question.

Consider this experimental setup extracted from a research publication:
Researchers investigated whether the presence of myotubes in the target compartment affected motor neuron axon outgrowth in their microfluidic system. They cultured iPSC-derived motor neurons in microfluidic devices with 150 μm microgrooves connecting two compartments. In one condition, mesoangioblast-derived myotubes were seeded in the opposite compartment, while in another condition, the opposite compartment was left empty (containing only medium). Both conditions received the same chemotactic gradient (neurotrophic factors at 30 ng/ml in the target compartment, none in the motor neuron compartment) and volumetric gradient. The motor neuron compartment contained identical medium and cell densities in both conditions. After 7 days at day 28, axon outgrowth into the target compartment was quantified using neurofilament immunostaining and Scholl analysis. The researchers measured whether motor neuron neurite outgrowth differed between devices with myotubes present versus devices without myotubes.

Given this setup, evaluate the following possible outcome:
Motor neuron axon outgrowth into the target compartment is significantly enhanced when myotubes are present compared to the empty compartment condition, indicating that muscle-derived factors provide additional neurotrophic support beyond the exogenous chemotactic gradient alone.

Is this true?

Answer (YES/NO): NO